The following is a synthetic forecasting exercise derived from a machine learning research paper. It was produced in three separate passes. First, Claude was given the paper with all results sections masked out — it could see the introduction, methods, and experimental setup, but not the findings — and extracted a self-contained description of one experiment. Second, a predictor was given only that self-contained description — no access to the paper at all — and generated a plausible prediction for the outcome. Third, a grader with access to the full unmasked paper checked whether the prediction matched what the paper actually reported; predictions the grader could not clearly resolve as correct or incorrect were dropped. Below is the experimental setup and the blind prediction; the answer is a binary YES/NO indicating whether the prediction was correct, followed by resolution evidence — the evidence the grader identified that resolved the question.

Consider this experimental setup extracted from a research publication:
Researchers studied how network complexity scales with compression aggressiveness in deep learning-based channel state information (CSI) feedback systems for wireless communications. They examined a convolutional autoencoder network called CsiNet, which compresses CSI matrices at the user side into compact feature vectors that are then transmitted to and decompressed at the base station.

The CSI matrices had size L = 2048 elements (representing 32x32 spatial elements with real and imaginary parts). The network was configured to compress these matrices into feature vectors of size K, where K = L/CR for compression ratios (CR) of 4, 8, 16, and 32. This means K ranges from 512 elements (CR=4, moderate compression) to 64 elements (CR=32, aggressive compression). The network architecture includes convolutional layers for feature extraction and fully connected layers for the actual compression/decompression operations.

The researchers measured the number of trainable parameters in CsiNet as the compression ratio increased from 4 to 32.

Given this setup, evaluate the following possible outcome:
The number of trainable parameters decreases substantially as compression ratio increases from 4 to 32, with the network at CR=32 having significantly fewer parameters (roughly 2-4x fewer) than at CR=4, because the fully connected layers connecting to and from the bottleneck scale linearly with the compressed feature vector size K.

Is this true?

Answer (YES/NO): NO